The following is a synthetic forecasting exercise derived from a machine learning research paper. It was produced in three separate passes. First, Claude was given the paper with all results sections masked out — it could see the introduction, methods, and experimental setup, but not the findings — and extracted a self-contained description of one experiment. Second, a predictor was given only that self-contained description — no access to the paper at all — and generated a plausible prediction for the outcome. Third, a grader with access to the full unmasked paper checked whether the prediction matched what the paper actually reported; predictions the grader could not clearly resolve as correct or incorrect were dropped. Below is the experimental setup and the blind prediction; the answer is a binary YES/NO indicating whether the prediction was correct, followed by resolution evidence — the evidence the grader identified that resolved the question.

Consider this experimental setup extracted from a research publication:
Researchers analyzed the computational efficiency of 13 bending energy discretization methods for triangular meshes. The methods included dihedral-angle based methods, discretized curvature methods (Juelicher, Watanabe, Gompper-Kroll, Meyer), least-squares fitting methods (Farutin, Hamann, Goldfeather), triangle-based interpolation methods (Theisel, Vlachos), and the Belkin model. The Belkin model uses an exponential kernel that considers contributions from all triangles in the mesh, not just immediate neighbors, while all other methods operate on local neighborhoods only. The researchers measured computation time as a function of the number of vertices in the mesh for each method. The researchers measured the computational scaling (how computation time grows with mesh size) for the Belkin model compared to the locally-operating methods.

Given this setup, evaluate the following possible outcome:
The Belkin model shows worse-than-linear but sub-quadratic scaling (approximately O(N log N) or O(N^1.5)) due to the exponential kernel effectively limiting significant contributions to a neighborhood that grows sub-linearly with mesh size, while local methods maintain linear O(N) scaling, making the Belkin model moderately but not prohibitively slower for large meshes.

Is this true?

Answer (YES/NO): NO